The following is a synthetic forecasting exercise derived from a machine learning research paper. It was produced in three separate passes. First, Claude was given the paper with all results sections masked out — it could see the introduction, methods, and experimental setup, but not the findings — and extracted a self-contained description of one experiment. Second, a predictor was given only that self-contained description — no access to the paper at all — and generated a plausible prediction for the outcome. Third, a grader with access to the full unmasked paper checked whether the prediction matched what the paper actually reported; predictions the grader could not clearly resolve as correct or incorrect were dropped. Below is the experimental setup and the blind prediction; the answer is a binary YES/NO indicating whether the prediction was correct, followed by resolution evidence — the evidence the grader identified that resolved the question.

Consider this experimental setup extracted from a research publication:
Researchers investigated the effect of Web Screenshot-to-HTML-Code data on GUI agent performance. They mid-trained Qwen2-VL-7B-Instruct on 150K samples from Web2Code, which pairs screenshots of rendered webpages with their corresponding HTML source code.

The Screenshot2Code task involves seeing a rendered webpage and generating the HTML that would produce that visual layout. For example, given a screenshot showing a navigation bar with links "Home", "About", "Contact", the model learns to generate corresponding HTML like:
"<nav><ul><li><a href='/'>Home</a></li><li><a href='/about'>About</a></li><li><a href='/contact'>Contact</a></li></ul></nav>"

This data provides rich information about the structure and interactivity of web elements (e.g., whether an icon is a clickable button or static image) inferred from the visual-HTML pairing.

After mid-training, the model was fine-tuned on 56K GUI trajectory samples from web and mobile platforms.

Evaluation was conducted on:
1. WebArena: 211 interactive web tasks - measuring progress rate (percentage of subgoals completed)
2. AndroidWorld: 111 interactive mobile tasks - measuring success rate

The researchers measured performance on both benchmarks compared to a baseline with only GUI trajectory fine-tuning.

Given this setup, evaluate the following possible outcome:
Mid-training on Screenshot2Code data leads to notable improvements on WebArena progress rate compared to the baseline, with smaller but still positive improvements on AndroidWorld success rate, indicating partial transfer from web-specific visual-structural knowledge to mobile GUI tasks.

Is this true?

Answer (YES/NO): NO